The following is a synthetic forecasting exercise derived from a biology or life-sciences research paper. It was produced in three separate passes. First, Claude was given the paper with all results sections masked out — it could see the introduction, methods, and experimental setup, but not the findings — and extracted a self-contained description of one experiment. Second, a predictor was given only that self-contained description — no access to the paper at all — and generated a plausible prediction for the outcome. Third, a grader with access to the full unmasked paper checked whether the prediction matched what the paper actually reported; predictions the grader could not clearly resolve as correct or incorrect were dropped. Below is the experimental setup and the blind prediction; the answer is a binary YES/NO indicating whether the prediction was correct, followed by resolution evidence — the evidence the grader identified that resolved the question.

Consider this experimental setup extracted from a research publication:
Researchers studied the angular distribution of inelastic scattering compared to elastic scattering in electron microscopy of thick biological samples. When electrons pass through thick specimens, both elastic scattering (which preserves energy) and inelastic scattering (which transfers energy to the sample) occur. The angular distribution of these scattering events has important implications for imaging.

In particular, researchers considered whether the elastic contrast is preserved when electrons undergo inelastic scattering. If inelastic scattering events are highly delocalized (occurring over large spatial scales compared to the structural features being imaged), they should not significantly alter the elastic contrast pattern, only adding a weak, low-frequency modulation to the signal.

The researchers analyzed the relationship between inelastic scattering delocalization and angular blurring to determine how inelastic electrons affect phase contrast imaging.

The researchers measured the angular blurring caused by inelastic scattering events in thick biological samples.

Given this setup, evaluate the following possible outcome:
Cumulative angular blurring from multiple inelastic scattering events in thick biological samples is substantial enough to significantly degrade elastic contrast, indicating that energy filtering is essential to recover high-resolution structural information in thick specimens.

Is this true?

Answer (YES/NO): NO